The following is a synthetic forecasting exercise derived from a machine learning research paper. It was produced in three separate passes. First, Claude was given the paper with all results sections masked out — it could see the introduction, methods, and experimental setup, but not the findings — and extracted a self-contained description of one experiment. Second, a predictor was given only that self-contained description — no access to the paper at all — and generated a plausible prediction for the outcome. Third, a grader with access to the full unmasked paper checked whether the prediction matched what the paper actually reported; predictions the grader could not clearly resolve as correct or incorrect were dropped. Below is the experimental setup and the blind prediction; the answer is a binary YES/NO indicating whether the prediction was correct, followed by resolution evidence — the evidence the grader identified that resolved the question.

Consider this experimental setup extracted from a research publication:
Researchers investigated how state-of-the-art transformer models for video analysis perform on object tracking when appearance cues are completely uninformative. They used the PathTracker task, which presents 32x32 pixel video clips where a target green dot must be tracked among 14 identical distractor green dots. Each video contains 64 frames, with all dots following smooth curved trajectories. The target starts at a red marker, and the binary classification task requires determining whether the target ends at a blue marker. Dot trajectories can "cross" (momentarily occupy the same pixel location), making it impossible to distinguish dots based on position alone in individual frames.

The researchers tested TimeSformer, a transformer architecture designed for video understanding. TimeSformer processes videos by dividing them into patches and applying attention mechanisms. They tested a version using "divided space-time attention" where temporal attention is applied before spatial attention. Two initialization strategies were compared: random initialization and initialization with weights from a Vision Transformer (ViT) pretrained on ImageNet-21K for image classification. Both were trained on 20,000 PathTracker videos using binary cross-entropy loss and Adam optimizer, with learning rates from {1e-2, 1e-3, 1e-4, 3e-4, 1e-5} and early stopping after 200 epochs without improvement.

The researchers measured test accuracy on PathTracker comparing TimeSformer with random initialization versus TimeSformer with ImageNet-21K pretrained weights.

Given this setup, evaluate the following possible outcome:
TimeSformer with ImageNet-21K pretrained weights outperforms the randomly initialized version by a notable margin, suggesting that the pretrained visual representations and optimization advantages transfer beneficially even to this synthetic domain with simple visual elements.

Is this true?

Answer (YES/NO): YES